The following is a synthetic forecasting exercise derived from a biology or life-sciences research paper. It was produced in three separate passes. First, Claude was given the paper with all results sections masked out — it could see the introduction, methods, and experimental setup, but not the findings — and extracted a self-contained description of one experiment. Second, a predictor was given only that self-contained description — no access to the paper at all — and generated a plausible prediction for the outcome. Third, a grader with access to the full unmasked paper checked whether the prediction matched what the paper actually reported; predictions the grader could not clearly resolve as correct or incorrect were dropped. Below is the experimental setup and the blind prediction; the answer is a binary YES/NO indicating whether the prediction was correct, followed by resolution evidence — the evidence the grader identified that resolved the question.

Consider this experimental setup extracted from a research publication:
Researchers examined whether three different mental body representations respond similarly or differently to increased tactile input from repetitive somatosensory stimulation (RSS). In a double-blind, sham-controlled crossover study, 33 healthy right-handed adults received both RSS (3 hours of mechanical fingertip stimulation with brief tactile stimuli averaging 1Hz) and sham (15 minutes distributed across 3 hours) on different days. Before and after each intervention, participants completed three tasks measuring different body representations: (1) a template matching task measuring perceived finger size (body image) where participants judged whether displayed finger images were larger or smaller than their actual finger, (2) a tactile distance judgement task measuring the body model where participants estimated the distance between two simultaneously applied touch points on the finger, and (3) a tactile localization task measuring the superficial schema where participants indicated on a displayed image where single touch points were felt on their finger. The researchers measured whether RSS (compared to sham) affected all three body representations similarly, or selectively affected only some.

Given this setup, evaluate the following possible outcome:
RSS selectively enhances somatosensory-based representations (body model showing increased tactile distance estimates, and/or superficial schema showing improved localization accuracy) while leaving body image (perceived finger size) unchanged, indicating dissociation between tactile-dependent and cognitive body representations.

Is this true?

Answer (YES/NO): NO